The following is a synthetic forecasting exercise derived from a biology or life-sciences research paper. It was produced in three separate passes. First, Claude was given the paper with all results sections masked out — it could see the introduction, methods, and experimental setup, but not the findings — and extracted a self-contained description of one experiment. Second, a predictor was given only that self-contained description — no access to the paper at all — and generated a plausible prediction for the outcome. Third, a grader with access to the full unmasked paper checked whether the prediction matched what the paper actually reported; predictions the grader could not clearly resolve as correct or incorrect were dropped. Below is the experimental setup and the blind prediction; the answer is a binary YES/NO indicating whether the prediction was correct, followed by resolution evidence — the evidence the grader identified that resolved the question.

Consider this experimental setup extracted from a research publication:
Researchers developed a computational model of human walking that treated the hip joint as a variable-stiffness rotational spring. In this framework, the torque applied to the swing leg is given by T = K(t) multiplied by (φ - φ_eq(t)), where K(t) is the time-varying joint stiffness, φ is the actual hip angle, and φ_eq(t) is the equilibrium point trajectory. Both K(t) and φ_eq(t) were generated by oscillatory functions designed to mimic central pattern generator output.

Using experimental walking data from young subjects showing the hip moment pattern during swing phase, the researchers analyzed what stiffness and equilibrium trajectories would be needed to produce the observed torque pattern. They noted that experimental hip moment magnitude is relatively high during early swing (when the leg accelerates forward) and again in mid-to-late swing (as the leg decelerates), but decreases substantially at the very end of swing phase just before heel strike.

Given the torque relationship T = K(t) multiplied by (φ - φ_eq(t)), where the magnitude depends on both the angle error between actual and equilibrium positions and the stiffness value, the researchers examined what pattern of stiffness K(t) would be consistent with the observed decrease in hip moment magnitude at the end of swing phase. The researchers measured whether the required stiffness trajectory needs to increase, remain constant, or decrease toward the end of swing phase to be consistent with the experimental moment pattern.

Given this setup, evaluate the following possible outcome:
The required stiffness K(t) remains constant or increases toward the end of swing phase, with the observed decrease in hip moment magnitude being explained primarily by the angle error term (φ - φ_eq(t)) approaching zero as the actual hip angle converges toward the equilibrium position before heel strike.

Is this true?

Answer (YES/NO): NO